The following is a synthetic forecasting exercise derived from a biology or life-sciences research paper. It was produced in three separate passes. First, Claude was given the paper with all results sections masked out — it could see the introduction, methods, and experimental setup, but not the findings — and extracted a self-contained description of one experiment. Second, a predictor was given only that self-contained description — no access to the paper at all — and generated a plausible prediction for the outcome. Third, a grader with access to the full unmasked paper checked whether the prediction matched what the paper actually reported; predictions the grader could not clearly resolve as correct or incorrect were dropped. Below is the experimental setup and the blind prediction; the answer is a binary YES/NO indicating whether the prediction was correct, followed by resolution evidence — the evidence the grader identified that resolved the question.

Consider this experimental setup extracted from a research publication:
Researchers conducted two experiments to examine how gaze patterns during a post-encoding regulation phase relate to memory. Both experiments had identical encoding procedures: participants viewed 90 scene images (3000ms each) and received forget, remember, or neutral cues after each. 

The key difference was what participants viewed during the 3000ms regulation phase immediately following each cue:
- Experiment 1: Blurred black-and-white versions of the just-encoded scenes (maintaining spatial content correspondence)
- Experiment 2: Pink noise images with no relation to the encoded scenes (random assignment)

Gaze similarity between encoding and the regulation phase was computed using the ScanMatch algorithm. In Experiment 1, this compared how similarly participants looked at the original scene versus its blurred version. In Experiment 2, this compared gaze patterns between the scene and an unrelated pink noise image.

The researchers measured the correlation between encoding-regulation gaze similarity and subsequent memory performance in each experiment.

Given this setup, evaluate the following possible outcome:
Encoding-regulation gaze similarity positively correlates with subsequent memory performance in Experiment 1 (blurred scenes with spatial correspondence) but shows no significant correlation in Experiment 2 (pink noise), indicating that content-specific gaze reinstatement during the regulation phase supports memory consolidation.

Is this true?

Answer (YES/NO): NO